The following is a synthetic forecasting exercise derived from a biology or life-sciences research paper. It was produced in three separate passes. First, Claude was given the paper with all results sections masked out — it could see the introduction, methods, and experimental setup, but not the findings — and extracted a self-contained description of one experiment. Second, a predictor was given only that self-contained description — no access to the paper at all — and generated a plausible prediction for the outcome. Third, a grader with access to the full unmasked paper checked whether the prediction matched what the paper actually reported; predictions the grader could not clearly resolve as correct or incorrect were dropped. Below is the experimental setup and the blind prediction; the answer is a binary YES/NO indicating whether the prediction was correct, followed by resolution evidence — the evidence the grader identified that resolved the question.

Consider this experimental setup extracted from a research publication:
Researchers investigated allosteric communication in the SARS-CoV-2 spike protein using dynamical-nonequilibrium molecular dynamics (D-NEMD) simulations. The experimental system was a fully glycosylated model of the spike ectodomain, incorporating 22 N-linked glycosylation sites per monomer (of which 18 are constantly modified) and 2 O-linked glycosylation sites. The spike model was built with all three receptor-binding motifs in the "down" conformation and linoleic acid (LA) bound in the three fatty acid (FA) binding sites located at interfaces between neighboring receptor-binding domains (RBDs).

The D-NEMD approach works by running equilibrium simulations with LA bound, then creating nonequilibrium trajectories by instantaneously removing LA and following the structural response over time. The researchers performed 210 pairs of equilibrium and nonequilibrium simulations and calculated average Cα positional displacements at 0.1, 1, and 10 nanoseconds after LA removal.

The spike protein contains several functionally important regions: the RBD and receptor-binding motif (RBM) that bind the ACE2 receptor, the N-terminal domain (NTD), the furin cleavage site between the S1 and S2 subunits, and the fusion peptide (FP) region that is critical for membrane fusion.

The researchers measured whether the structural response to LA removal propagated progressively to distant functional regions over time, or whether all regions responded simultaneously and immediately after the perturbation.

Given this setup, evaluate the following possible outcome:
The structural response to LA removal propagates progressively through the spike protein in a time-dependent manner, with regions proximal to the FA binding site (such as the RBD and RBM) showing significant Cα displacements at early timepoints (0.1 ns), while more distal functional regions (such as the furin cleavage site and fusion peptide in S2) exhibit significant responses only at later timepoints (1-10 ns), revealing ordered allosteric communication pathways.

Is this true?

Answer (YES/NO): YES